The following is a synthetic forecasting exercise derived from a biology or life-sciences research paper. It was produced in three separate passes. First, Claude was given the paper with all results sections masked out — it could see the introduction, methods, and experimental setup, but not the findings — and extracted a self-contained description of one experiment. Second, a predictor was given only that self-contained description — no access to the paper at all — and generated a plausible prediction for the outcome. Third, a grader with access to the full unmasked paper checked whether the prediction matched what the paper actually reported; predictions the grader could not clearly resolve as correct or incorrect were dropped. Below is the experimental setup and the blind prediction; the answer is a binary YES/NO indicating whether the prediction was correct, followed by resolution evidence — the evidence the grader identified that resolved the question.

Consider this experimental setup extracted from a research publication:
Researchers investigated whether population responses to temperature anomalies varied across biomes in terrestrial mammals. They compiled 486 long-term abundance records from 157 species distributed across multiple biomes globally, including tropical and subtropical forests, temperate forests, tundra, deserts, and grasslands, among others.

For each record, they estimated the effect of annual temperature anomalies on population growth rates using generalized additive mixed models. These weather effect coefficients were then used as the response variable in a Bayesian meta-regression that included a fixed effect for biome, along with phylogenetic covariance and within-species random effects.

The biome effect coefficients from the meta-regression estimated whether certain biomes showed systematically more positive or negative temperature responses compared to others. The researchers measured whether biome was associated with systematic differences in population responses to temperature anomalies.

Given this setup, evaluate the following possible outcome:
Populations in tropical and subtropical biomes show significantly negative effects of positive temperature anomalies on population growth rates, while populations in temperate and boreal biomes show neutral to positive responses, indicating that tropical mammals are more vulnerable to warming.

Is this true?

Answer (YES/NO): NO